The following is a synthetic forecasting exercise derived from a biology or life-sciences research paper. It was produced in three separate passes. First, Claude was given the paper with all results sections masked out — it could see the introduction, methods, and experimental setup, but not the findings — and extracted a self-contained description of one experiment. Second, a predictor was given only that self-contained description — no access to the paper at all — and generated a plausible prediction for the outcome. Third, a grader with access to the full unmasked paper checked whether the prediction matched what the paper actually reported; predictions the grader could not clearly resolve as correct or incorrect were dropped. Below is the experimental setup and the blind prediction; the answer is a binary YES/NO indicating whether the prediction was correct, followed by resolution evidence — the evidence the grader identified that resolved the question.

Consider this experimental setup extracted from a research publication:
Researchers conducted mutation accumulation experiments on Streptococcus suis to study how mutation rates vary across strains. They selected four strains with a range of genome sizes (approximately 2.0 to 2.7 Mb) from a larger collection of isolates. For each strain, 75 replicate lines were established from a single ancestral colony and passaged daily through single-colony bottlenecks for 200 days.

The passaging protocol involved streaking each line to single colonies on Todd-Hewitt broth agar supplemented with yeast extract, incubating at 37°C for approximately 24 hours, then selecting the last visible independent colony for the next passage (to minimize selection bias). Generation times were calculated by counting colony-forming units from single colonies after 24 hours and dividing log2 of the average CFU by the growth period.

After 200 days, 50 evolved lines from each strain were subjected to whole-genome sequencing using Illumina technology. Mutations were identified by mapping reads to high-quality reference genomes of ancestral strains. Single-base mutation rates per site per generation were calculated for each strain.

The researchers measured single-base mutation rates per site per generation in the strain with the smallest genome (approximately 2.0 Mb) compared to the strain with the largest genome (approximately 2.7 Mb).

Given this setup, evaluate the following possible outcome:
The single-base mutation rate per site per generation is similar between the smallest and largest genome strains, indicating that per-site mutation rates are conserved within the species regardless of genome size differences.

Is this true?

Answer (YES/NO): NO